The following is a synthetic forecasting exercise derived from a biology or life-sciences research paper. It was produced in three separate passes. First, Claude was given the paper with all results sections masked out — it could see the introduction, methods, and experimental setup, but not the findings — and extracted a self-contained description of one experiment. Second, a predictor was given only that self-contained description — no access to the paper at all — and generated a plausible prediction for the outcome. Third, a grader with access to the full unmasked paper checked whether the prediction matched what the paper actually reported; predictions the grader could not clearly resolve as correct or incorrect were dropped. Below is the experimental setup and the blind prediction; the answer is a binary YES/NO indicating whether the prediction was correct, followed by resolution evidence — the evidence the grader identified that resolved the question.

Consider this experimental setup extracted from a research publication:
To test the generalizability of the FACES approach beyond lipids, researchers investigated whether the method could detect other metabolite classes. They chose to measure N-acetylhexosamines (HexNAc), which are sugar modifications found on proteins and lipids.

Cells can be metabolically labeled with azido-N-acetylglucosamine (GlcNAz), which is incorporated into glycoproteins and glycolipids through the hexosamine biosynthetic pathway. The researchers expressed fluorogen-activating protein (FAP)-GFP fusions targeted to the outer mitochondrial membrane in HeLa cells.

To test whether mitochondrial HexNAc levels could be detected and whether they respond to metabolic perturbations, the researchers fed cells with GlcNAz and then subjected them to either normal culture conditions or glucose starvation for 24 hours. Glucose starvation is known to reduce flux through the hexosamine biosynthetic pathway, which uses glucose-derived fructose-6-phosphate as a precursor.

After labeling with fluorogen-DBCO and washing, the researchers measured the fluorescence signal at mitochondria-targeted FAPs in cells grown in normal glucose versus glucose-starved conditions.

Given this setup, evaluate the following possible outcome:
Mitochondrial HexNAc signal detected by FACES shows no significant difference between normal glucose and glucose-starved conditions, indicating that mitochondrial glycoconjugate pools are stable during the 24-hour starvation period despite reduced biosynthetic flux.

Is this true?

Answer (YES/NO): NO